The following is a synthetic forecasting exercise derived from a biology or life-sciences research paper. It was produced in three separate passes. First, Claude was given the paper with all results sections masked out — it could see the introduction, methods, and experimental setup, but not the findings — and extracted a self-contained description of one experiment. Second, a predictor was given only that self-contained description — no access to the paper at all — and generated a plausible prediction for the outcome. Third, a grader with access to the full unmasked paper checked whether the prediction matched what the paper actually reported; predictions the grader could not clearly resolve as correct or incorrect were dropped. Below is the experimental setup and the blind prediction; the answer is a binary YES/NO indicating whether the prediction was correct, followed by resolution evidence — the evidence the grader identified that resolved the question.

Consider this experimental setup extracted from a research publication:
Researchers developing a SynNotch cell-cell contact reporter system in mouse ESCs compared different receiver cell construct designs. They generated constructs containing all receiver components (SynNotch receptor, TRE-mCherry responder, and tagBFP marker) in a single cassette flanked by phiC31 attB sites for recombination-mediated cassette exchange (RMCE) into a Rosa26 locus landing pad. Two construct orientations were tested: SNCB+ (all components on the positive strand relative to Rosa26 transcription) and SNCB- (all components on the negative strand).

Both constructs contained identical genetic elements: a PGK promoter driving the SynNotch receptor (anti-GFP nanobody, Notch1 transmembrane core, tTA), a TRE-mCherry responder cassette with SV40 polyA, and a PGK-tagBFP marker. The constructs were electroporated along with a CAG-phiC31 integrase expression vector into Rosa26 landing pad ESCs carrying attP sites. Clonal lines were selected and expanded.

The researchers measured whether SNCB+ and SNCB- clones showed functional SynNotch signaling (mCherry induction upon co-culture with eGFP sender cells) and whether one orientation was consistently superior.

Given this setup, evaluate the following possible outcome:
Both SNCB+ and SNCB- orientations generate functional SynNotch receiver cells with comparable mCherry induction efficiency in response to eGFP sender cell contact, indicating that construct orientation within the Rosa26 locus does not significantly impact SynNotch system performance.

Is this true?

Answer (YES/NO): NO